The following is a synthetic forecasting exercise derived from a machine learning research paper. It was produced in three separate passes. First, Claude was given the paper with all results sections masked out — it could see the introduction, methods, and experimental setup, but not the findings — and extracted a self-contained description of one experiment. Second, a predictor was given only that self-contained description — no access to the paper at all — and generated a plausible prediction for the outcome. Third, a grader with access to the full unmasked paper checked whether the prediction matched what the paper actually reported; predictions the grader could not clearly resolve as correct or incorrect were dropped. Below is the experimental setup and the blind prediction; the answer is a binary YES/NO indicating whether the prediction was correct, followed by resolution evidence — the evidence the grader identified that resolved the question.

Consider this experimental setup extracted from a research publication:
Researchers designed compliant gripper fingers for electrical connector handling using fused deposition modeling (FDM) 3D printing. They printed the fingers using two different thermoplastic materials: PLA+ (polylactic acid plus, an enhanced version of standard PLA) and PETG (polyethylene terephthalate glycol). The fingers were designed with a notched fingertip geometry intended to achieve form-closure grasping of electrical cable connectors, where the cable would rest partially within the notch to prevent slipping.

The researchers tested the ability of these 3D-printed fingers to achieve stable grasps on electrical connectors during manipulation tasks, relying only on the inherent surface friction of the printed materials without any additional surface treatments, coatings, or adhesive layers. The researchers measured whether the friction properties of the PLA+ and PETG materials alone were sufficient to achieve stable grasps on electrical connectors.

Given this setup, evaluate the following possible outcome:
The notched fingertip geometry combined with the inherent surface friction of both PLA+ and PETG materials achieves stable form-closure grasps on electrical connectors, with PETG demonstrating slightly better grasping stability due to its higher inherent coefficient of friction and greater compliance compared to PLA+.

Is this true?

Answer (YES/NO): NO